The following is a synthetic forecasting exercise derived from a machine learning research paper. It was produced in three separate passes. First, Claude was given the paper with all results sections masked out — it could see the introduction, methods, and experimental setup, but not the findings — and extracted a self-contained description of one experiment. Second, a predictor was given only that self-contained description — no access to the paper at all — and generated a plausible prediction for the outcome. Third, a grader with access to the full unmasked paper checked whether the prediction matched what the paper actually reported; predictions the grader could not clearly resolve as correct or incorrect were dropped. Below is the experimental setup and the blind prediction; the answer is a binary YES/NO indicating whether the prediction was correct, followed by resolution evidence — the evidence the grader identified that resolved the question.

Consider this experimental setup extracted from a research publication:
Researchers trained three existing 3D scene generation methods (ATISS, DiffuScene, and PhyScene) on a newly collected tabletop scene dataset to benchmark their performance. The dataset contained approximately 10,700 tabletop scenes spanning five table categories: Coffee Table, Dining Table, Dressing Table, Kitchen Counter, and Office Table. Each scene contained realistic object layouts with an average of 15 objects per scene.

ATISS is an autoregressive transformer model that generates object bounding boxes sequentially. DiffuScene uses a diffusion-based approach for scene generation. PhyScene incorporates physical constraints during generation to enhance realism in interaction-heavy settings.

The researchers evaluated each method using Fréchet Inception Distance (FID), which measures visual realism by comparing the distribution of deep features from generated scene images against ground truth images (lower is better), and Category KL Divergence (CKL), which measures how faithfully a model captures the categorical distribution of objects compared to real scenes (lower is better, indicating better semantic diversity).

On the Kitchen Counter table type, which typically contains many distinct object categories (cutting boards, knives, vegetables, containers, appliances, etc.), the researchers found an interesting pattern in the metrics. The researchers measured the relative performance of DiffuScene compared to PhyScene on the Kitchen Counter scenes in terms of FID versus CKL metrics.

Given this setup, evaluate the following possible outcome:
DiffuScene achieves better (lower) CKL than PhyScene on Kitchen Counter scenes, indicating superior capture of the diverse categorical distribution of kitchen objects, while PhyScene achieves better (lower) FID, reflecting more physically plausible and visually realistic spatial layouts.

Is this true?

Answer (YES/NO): NO